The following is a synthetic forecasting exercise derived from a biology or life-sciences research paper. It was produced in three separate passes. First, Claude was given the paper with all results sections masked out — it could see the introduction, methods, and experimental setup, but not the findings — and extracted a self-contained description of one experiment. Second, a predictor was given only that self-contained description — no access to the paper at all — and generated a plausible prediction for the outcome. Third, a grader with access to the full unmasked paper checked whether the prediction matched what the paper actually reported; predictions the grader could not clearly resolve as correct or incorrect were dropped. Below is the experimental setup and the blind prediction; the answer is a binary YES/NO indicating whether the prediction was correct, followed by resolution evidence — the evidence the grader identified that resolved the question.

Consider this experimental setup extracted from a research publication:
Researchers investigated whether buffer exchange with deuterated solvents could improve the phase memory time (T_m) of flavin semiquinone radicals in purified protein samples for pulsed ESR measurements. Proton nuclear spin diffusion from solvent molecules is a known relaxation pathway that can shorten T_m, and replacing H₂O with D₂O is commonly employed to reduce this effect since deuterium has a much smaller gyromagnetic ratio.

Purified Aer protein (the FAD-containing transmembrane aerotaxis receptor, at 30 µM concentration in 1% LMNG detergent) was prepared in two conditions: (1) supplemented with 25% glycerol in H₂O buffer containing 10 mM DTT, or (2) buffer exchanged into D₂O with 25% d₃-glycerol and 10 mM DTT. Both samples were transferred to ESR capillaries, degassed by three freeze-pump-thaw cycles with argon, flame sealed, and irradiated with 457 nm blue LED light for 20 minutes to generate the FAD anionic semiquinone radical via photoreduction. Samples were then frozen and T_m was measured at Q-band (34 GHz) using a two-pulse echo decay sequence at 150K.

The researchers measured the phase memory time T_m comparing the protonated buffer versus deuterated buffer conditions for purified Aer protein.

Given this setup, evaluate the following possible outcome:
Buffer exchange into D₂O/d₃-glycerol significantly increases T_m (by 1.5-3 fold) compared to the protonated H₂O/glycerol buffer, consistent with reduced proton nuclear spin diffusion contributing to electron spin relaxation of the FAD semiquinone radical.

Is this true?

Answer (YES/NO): NO